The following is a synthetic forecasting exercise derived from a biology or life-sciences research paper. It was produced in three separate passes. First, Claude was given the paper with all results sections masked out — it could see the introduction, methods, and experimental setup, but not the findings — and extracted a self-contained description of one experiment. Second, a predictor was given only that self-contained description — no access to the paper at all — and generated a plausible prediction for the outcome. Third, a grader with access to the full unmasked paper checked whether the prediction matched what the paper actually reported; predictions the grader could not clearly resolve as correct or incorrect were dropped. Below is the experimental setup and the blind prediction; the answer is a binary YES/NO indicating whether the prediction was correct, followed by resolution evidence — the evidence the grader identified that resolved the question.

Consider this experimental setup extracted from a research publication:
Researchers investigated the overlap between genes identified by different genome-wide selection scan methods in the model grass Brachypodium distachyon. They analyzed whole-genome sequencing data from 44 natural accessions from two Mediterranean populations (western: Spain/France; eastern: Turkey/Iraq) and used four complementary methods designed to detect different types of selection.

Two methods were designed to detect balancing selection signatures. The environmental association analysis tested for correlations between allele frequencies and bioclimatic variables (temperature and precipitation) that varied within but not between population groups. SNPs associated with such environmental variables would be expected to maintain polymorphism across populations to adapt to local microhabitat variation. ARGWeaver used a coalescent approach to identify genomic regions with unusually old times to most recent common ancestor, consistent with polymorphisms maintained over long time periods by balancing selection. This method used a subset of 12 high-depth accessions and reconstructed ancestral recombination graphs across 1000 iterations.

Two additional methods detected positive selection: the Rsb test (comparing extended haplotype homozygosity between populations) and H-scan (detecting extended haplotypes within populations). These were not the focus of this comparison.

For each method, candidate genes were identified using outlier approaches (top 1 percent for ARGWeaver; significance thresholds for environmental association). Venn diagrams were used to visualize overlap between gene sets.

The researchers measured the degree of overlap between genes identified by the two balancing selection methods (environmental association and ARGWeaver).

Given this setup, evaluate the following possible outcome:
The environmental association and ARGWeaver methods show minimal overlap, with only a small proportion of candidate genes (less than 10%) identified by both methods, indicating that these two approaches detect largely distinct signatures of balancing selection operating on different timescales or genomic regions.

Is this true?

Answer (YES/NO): NO